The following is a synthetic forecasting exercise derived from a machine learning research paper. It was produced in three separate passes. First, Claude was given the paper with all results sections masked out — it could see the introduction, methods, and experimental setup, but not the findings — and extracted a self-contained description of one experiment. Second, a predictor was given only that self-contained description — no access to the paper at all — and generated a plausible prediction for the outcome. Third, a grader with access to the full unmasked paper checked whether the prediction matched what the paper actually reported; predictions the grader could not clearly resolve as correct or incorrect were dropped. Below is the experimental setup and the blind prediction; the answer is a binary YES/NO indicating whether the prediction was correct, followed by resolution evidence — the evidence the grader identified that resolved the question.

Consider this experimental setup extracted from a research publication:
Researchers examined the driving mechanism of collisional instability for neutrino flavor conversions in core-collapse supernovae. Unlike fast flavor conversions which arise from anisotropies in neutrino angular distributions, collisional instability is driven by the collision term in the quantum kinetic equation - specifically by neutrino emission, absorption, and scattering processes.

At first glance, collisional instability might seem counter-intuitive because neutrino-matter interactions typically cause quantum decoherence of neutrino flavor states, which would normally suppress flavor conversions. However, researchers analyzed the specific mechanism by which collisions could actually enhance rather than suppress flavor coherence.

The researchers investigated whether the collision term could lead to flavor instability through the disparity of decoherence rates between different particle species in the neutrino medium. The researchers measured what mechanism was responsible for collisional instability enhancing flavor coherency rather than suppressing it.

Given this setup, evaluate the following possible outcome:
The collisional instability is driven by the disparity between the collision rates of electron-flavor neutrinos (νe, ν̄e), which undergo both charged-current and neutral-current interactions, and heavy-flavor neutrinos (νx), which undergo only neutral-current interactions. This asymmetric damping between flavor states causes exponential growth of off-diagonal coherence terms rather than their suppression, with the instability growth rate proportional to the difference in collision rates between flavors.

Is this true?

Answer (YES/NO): NO